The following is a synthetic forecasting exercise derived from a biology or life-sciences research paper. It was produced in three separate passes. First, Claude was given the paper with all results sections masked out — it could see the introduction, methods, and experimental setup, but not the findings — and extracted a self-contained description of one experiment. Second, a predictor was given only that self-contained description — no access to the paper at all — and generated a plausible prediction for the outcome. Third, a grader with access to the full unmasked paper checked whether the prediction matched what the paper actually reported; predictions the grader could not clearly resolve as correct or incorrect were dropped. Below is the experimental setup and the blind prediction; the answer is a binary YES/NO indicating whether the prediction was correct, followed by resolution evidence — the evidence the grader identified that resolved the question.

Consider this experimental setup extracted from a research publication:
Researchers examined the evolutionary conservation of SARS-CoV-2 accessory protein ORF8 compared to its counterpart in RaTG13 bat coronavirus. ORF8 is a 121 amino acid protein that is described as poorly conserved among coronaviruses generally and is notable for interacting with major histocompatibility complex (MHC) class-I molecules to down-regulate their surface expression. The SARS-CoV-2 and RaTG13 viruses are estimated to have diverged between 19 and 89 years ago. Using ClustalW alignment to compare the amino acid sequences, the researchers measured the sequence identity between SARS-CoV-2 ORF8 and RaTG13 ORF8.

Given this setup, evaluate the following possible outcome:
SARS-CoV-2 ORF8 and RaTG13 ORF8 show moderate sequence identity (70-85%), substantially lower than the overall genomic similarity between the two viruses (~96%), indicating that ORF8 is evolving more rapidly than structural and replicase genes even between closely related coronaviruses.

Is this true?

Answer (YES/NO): NO